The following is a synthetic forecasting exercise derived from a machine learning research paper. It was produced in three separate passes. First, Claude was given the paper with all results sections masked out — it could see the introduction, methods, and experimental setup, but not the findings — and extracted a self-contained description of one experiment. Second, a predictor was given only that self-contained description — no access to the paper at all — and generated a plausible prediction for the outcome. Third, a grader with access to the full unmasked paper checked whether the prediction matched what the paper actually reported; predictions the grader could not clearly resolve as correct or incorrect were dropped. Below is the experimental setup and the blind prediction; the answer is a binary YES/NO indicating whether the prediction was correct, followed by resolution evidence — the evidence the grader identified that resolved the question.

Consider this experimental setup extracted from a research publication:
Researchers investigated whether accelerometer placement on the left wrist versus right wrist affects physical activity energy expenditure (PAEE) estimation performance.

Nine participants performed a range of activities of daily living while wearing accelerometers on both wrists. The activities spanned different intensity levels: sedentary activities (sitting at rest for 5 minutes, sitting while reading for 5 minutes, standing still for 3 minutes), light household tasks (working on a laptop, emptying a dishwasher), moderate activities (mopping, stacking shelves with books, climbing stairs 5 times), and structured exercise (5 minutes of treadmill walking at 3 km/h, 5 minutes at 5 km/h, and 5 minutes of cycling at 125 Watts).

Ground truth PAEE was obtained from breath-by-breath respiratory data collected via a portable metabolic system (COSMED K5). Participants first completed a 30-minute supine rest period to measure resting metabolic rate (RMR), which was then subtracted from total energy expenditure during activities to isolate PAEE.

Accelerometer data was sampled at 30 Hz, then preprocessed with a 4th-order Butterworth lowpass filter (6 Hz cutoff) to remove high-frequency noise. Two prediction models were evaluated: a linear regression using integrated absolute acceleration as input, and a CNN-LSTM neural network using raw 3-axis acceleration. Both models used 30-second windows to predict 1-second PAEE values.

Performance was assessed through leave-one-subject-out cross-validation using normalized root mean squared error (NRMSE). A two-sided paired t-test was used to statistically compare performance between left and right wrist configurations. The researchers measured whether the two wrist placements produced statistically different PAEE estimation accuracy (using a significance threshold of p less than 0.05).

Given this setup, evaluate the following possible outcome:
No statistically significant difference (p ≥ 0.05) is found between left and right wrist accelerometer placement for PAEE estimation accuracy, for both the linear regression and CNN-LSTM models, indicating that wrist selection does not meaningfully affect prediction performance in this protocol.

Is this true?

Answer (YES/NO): YES